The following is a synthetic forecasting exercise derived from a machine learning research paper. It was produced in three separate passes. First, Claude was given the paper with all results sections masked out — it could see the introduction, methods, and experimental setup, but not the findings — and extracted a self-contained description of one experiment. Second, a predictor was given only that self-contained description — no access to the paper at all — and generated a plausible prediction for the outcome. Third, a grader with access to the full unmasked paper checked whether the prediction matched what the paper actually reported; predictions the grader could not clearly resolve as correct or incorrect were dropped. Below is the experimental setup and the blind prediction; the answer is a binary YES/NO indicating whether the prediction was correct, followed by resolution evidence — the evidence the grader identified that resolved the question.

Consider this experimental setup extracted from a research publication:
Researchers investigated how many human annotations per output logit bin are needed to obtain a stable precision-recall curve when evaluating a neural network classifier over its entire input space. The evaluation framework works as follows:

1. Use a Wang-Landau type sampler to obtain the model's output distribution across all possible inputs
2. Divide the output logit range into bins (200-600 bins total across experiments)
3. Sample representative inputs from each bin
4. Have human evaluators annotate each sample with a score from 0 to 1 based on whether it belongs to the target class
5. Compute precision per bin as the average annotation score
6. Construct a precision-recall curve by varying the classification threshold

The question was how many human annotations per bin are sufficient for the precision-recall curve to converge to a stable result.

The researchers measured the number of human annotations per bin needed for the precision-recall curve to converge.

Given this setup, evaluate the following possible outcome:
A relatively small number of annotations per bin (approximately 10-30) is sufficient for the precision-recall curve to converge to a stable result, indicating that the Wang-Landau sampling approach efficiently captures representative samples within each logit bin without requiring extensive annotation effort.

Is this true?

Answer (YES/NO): NO